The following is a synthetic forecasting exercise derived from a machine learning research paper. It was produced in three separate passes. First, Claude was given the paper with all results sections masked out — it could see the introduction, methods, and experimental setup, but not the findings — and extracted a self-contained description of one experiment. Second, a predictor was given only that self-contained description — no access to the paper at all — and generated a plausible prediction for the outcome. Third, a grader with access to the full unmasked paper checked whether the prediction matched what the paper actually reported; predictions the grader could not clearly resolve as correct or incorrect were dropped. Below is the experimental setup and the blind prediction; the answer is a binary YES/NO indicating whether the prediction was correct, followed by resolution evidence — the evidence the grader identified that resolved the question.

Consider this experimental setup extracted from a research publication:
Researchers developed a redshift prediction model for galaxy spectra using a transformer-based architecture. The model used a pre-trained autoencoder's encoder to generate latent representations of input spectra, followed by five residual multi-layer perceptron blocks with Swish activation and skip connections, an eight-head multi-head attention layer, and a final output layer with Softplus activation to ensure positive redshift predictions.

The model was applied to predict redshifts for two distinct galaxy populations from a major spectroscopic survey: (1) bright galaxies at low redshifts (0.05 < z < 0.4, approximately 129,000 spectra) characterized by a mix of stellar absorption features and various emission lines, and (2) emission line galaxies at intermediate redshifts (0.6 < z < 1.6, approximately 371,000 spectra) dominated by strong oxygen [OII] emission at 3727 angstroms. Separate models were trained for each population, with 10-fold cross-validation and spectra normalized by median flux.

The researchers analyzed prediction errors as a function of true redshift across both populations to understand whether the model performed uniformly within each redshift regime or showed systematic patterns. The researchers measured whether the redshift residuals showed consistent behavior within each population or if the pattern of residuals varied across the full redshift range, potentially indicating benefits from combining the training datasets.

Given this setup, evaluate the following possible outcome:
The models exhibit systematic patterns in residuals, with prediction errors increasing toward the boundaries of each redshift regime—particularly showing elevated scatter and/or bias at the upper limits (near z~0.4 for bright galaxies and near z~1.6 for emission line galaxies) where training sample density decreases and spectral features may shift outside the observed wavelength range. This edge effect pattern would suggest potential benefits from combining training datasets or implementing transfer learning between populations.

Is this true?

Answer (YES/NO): NO